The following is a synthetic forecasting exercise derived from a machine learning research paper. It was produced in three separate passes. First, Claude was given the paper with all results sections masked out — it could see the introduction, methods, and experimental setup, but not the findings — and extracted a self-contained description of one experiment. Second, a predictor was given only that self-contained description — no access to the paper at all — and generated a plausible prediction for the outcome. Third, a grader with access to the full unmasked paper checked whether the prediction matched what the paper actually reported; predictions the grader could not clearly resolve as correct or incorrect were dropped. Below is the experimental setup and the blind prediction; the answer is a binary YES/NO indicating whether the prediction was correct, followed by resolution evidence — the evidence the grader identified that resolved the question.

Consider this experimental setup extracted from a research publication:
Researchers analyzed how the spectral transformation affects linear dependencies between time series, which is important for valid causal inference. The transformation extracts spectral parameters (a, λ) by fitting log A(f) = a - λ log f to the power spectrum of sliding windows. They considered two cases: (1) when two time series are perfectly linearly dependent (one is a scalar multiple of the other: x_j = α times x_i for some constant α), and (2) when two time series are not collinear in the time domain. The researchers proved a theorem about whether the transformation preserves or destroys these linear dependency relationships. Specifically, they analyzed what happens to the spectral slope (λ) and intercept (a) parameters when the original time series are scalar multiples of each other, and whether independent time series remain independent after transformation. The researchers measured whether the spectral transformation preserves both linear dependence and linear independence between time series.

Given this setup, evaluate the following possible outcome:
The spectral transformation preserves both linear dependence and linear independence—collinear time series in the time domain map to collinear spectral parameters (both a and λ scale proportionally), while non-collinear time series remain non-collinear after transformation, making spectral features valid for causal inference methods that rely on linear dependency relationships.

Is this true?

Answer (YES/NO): NO